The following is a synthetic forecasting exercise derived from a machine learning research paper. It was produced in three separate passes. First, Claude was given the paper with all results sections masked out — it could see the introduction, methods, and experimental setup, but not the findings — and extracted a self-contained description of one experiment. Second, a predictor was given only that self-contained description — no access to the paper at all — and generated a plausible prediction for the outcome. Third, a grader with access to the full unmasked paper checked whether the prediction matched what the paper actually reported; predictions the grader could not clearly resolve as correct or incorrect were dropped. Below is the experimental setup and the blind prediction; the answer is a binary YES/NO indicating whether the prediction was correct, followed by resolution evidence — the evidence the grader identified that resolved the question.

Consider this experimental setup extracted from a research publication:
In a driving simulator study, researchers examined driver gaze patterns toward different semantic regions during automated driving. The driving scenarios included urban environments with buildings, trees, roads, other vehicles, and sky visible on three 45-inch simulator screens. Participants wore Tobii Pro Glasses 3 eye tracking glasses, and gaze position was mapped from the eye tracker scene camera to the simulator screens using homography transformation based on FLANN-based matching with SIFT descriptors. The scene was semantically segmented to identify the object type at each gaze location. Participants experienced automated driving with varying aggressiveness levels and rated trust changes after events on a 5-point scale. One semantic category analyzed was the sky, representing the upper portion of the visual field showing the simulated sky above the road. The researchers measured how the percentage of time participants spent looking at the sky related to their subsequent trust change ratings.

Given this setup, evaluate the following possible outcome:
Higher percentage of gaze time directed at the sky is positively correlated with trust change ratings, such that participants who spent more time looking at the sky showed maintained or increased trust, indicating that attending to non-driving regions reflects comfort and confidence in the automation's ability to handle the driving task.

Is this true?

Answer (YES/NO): YES